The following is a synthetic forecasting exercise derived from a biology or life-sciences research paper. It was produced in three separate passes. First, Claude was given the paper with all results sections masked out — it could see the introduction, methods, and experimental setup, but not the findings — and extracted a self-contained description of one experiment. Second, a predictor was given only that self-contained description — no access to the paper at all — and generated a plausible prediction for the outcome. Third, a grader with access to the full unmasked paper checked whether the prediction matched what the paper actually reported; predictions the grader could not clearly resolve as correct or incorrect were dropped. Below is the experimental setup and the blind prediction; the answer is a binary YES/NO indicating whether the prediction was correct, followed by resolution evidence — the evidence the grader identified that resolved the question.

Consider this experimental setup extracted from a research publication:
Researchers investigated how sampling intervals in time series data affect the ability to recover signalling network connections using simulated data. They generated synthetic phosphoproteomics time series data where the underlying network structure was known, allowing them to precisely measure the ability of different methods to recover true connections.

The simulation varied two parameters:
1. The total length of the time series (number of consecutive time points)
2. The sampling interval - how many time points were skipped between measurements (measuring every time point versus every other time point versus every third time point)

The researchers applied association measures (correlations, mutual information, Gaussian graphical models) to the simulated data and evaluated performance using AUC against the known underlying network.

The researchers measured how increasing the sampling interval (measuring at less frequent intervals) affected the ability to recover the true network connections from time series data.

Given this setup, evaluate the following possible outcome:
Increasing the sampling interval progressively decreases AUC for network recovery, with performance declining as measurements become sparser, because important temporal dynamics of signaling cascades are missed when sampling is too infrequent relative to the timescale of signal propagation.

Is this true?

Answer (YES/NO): YES